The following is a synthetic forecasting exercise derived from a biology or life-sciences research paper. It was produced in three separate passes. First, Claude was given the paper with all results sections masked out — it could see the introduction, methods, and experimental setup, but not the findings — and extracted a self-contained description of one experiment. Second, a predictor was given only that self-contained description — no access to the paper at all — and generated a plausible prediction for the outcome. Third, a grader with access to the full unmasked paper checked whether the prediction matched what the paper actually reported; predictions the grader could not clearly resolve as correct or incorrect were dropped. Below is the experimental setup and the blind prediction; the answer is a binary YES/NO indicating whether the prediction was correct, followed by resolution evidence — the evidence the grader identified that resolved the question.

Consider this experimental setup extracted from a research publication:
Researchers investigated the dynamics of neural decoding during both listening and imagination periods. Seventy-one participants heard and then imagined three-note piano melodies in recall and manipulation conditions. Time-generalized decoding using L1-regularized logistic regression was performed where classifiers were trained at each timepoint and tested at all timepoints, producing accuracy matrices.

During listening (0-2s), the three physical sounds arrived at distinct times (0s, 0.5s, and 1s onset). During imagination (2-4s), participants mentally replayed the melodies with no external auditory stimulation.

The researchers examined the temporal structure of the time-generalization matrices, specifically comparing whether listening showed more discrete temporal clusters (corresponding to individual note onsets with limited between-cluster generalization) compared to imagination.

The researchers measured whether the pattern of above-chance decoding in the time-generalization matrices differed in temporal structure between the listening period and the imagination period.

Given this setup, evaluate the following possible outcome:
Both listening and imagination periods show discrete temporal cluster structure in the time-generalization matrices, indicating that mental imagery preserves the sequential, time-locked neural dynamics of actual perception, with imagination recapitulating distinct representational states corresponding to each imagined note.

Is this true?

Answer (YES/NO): NO